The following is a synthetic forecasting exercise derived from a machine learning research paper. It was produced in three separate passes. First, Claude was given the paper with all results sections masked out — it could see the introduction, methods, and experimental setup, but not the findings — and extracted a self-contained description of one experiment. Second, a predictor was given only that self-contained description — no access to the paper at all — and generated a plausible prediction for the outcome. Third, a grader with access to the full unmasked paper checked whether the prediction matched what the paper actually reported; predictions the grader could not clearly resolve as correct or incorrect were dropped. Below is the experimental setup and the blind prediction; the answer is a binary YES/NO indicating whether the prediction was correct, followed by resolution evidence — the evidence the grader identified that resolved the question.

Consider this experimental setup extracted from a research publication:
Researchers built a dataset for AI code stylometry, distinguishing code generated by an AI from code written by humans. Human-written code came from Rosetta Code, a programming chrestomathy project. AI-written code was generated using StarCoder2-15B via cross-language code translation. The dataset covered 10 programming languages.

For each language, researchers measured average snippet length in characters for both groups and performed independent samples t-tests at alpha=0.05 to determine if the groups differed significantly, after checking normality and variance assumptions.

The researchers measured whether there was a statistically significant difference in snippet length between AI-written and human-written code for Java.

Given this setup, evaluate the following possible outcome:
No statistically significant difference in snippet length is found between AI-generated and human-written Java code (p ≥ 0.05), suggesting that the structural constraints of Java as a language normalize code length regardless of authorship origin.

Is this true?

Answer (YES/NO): YES